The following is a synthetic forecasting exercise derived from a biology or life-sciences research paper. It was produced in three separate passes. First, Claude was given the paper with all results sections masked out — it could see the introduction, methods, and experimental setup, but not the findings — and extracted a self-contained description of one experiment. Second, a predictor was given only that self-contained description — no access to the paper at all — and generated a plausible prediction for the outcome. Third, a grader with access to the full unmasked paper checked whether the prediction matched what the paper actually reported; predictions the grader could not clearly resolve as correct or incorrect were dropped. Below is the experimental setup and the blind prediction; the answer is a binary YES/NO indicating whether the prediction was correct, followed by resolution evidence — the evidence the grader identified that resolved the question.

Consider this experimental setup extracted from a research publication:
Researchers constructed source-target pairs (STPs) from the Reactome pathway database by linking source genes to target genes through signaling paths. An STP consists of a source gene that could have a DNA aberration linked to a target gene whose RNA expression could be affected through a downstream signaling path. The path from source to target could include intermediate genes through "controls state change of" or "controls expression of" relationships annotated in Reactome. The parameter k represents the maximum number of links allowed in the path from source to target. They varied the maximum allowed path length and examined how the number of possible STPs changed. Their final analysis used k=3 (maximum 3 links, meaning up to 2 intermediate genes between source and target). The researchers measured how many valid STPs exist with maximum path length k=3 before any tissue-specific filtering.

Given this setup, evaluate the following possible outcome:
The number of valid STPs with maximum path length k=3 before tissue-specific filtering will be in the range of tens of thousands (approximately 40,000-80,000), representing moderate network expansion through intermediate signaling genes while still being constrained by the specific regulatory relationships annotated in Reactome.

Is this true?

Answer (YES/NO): NO